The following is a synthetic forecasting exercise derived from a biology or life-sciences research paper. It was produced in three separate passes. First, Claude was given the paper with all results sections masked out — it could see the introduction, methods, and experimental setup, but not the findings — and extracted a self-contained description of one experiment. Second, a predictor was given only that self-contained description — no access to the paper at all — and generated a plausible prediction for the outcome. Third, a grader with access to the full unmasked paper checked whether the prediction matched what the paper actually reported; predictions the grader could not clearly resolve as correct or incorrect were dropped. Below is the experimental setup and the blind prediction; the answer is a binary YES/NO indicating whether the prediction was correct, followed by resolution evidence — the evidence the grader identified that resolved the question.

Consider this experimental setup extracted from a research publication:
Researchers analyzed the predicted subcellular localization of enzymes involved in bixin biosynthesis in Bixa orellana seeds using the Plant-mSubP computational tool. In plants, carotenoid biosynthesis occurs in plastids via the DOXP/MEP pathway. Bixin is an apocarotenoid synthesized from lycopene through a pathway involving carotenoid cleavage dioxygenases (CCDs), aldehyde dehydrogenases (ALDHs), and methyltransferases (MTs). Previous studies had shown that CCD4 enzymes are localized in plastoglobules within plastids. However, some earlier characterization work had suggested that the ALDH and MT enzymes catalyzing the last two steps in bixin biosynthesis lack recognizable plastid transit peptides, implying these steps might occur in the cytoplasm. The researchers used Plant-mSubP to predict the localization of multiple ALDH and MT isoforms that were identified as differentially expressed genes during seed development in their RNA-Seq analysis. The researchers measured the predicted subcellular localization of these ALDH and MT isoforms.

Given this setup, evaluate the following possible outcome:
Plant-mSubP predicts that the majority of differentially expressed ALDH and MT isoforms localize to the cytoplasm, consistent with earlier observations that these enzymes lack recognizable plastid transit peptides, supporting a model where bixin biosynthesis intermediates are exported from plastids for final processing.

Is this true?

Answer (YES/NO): NO